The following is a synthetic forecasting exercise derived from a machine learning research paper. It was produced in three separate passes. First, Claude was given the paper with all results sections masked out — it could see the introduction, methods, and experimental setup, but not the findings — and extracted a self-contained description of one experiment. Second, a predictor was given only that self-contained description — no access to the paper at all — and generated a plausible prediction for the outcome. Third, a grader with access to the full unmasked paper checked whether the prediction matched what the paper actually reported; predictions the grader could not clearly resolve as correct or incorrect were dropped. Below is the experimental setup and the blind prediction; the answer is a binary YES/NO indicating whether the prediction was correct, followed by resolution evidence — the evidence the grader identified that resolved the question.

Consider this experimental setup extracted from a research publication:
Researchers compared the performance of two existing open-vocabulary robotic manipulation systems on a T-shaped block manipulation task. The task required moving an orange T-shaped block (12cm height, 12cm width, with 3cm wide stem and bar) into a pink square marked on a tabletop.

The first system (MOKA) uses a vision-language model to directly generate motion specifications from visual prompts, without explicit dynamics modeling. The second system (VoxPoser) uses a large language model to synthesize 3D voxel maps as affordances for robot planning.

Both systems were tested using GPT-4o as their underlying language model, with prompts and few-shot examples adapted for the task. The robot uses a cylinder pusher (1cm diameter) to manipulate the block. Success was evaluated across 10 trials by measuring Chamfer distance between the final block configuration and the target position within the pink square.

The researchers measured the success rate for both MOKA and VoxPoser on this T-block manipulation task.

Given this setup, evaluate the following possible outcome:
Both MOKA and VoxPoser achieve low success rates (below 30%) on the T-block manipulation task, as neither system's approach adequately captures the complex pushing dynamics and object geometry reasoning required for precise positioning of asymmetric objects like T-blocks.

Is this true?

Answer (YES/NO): YES